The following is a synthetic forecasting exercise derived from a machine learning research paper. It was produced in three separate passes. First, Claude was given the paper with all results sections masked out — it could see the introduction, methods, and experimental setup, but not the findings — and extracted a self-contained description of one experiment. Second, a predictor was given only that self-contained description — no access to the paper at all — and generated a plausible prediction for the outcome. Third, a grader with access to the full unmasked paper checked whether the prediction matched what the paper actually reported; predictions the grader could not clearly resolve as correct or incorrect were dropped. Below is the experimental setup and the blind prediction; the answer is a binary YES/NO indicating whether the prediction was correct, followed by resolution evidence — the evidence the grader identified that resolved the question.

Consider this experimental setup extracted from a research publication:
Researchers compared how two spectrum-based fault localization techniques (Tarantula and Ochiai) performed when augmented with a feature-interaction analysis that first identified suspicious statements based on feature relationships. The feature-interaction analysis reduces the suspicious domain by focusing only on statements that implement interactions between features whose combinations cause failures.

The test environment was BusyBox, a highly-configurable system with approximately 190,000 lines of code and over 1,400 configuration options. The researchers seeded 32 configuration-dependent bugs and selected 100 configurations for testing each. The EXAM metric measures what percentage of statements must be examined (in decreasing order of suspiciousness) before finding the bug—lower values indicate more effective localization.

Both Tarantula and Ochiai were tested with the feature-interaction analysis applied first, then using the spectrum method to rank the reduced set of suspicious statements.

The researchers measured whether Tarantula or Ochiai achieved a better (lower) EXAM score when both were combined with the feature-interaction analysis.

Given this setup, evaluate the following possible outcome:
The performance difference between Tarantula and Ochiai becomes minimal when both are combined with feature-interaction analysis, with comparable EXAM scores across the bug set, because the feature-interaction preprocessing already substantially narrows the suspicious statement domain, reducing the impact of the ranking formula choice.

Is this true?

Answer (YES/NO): YES